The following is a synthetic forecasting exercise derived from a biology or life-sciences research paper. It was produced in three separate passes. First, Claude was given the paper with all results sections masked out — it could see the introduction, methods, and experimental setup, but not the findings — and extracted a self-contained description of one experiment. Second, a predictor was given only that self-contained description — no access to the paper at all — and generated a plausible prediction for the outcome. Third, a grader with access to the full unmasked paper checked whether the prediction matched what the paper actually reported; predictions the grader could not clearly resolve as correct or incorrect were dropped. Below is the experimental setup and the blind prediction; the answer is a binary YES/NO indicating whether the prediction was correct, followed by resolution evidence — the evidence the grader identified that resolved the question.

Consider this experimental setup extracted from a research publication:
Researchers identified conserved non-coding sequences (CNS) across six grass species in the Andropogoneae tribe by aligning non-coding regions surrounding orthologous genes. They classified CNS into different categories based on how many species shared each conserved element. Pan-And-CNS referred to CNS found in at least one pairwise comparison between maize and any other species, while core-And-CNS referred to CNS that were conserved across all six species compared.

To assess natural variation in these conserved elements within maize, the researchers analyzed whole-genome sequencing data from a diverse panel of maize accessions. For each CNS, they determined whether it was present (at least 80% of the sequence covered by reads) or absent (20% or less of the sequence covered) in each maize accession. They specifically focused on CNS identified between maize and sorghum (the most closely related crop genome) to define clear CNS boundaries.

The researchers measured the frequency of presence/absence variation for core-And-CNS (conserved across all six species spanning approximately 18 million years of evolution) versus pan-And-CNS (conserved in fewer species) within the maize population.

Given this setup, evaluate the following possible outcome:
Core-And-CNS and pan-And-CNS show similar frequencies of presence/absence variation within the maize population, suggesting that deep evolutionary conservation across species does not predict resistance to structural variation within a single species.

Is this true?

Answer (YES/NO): NO